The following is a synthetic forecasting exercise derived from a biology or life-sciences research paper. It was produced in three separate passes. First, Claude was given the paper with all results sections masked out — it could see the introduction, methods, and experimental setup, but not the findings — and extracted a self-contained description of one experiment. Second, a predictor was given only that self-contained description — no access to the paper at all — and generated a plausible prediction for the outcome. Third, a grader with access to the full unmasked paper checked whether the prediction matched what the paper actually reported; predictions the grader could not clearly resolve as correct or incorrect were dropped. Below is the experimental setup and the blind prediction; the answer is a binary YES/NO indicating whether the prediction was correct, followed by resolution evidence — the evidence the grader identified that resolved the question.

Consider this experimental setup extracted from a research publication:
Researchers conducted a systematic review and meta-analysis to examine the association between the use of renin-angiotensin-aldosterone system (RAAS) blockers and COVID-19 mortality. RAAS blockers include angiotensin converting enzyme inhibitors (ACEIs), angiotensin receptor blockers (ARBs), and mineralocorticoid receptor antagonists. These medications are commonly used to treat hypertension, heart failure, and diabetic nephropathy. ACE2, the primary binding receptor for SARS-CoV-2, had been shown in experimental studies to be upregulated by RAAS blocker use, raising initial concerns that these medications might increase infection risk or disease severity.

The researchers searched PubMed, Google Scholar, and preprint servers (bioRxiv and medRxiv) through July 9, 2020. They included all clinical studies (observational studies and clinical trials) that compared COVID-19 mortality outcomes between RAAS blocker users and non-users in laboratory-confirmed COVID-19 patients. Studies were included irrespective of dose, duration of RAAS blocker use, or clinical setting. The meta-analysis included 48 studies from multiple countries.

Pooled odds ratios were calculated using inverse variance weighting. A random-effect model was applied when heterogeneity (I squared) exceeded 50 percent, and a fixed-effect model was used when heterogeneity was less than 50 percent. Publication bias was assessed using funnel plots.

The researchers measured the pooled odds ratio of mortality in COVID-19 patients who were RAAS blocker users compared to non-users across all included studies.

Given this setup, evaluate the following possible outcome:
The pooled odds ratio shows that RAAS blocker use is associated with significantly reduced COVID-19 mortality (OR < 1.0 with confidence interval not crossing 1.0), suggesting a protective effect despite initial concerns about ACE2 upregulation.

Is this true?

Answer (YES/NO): NO